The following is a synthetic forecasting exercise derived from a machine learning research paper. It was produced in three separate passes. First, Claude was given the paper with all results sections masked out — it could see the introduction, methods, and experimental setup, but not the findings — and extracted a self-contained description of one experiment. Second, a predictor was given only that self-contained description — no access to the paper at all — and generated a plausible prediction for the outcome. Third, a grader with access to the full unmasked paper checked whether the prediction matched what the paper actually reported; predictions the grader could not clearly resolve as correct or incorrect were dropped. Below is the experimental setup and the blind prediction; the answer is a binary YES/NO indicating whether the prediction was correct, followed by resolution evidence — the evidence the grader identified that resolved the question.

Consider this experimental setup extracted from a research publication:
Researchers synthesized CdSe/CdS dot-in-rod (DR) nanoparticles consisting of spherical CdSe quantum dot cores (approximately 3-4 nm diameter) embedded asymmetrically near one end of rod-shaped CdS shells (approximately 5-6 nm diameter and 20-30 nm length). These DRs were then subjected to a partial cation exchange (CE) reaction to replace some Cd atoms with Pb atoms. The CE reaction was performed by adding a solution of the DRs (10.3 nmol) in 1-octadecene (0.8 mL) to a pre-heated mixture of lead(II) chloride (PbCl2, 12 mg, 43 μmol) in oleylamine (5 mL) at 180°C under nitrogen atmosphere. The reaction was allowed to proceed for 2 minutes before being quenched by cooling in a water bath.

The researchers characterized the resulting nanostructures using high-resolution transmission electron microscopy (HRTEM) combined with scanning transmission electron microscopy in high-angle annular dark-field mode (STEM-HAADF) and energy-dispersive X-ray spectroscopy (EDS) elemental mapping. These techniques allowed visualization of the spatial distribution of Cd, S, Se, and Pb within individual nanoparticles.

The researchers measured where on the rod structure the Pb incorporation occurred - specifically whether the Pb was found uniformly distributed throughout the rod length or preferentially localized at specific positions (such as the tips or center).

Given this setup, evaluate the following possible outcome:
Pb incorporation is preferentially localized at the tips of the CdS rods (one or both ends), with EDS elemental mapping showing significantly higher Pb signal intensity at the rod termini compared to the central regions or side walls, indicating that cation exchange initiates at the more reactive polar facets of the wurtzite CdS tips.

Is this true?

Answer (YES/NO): YES